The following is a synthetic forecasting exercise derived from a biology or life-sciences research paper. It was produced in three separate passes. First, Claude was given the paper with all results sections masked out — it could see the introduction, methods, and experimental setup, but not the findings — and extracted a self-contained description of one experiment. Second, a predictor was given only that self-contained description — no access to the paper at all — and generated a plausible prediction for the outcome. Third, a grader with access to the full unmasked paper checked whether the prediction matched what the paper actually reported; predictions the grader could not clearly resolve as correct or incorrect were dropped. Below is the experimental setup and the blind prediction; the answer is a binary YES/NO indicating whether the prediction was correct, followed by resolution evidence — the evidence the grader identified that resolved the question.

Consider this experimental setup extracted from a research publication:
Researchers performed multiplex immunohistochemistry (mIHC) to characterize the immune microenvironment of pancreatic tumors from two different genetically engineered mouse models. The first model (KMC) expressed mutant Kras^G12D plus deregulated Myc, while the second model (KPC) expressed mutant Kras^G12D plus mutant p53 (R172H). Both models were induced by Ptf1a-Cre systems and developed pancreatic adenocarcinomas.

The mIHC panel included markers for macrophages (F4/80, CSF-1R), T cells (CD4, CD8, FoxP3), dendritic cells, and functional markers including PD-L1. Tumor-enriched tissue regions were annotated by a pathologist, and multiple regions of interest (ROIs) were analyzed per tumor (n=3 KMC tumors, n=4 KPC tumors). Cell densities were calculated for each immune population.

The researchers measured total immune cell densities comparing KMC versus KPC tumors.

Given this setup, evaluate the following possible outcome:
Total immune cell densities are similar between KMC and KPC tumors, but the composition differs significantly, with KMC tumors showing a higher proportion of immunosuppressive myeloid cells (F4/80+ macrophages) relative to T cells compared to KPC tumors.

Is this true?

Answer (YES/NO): NO